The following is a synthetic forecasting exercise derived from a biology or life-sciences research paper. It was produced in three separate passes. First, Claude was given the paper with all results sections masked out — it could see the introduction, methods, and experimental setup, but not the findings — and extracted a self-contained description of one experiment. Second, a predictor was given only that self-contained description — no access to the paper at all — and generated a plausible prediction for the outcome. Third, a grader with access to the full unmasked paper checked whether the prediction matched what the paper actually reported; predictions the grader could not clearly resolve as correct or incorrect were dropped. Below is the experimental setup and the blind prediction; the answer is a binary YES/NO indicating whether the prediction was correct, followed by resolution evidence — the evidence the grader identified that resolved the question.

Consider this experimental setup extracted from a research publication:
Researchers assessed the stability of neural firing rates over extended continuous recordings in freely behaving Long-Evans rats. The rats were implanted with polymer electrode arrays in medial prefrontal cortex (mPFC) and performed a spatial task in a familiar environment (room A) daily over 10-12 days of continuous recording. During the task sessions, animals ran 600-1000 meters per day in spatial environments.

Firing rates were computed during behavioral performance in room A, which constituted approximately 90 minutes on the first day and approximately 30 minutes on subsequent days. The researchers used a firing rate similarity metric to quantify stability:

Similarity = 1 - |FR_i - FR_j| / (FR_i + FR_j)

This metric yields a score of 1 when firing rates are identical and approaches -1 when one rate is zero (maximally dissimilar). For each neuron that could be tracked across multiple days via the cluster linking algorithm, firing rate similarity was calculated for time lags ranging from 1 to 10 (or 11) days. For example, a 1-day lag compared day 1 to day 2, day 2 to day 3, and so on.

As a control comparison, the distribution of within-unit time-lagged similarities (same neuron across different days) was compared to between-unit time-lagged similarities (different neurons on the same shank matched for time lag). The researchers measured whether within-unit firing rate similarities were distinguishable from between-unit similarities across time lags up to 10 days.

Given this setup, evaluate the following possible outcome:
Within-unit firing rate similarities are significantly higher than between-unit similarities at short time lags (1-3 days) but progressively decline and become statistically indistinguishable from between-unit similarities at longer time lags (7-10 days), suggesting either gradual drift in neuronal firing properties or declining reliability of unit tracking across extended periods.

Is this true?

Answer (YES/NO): NO